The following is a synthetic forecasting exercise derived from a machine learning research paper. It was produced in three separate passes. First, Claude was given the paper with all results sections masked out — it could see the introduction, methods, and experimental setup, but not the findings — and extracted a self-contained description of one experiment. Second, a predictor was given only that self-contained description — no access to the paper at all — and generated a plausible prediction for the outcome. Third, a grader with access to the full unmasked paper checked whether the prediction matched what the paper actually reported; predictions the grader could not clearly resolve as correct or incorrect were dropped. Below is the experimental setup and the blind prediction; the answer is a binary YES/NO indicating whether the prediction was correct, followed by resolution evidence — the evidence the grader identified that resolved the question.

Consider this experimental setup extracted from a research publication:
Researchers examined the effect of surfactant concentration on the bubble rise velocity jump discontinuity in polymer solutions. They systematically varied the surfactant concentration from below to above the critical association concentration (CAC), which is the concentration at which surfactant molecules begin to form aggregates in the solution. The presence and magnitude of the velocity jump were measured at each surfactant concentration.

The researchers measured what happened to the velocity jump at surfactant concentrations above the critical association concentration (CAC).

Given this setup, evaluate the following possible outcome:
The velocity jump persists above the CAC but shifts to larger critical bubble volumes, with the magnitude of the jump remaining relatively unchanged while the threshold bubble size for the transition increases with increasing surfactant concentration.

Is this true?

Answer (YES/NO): NO